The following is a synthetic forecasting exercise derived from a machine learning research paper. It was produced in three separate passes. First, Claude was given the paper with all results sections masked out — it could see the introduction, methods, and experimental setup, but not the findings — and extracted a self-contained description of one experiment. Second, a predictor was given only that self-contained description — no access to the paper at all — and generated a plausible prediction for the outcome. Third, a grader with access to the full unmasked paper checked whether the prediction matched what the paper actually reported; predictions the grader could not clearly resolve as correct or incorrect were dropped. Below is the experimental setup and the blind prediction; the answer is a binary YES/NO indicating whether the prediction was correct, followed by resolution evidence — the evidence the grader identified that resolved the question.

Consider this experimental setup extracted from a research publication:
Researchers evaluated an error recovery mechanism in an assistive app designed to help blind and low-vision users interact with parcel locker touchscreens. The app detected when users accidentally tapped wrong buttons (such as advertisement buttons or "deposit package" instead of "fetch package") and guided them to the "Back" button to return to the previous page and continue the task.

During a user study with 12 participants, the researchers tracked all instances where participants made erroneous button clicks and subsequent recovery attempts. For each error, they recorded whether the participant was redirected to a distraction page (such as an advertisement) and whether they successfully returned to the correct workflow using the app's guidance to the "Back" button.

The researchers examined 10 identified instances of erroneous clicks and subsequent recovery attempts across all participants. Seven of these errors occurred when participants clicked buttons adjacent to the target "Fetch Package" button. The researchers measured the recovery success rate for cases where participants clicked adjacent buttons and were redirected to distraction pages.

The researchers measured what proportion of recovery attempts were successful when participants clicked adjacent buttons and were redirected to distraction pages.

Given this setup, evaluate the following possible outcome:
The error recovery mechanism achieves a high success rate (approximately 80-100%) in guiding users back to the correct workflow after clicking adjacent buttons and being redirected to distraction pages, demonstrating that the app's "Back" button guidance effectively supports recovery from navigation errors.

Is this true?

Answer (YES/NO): NO